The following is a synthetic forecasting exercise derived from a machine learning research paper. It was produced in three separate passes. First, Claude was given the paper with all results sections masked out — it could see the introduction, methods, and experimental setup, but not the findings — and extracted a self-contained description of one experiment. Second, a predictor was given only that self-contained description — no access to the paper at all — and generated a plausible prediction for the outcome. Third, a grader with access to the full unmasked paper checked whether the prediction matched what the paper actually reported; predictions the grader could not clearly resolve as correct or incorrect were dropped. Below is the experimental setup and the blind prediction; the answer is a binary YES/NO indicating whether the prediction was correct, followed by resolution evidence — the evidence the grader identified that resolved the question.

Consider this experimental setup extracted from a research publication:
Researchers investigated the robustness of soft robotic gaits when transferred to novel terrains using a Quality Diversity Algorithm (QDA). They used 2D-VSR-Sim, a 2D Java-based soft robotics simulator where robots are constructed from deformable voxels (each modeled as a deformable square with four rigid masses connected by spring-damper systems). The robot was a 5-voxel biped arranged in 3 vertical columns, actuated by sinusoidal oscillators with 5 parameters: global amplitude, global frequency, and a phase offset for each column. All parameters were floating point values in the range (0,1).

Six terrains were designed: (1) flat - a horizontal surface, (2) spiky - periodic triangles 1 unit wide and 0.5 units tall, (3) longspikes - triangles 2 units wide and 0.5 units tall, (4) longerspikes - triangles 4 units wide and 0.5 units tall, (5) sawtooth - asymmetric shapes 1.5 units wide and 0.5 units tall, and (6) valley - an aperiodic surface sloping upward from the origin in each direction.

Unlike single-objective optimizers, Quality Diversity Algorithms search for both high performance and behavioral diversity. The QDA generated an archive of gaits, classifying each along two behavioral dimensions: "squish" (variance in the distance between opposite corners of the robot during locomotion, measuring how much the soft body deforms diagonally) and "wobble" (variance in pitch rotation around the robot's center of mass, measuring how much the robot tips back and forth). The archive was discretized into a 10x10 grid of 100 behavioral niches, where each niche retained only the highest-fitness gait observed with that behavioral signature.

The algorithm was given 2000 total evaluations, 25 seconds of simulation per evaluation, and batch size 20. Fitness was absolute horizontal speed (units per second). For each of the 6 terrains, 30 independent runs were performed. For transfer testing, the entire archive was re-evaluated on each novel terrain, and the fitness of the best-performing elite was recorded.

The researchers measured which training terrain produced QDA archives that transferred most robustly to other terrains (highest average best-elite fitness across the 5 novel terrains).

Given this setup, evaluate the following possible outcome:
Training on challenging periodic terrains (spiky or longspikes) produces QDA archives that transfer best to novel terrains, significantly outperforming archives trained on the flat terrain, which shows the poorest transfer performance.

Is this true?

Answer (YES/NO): NO